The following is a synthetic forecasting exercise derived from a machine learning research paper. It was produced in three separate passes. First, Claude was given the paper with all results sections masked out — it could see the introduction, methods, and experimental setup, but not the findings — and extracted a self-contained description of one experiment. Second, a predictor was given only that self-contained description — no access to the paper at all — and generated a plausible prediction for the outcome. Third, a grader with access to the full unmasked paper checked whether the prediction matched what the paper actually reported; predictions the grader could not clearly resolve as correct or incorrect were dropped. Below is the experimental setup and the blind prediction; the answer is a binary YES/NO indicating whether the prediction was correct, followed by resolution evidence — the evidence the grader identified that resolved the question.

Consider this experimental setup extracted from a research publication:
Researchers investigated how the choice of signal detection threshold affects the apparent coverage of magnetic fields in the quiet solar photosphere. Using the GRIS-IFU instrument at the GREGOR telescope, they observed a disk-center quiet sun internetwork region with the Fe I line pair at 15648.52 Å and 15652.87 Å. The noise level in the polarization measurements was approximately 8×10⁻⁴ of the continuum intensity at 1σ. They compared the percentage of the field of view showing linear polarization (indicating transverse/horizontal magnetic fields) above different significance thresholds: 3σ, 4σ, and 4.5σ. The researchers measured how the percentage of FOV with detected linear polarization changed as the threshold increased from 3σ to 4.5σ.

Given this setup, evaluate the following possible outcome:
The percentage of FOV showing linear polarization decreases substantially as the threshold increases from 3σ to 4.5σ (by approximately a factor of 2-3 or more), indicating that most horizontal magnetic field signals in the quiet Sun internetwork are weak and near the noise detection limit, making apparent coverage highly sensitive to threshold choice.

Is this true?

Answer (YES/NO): YES